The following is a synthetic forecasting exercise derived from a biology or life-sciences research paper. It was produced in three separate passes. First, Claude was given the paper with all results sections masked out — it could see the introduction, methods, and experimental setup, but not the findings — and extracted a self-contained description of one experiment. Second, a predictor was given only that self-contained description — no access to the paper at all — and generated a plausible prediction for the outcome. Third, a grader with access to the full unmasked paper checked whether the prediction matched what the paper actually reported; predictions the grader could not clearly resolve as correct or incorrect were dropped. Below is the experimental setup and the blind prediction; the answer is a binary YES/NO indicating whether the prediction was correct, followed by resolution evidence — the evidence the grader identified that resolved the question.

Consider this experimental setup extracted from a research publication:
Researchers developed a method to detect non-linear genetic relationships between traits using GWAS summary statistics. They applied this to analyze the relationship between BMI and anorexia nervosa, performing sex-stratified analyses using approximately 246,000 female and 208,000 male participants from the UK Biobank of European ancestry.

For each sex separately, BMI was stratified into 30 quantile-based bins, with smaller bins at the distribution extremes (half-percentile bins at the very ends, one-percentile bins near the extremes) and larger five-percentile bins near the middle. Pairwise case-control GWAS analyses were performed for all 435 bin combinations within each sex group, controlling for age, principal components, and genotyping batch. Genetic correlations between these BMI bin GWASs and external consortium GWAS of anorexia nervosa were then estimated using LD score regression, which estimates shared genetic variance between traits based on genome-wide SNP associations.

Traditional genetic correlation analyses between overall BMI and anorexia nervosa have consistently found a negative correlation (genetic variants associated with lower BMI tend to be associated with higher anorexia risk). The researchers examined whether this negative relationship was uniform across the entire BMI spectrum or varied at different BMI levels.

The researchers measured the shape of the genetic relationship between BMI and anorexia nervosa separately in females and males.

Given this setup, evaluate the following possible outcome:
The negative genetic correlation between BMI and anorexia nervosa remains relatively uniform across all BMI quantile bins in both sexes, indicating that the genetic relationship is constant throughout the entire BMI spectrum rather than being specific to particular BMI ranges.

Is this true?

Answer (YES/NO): NO